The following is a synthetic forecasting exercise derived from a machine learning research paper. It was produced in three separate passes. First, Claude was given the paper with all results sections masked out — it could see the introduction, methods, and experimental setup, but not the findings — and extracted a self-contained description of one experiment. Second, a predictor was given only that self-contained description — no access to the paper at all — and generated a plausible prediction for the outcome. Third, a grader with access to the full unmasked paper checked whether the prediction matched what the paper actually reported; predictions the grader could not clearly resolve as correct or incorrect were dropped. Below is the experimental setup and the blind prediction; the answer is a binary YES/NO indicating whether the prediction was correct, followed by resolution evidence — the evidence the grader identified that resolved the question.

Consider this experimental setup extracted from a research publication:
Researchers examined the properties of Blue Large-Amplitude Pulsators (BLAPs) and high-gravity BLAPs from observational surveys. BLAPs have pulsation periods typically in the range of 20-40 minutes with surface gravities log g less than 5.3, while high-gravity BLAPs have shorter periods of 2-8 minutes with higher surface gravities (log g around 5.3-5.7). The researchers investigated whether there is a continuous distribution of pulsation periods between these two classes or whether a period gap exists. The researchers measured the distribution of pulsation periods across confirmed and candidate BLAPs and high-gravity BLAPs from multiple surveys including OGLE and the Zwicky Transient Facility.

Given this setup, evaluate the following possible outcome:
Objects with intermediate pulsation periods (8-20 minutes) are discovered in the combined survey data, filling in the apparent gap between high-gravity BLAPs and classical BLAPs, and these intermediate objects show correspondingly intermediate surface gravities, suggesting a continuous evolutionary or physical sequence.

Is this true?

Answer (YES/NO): NO